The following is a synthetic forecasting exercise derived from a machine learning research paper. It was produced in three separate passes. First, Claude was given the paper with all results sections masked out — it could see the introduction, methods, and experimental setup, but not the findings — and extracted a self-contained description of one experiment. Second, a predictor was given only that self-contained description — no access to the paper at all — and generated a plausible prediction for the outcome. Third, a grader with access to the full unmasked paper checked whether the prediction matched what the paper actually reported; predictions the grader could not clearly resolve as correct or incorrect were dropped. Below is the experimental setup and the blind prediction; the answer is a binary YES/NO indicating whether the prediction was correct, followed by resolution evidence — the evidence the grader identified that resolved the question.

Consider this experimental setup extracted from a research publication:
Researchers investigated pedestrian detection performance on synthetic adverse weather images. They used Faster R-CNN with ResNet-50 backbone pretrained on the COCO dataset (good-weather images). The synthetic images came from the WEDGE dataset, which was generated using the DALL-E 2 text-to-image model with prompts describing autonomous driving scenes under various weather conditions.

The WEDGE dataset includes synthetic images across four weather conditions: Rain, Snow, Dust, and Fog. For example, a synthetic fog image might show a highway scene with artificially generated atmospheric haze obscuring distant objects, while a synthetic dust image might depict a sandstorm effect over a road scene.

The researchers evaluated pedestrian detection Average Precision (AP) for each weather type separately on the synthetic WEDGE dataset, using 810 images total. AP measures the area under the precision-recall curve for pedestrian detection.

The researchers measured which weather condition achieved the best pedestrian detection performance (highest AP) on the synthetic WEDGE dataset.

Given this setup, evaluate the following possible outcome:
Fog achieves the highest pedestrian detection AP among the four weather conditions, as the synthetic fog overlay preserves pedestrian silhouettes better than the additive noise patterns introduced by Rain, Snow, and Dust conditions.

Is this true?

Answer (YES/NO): YES